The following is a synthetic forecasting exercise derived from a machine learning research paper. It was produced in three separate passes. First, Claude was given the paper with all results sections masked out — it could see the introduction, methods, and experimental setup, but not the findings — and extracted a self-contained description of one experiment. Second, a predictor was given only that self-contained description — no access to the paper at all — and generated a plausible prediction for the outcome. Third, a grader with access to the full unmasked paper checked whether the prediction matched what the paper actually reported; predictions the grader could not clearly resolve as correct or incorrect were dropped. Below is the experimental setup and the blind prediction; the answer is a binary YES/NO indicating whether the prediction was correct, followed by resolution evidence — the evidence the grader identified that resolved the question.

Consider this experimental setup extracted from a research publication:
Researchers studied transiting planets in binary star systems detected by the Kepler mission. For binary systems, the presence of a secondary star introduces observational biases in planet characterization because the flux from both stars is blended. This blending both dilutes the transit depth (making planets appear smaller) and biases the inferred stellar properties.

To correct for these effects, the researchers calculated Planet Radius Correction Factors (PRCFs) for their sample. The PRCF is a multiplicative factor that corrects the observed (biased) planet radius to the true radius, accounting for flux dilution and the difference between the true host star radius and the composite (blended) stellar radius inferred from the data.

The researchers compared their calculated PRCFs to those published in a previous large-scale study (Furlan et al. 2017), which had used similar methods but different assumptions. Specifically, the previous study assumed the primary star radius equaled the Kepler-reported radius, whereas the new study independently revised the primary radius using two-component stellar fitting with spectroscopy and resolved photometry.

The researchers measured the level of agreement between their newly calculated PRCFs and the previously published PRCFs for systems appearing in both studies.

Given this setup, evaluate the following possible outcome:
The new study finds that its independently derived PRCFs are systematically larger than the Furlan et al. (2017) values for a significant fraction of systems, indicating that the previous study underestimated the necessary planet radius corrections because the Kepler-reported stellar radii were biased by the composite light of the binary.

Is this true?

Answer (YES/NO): NO